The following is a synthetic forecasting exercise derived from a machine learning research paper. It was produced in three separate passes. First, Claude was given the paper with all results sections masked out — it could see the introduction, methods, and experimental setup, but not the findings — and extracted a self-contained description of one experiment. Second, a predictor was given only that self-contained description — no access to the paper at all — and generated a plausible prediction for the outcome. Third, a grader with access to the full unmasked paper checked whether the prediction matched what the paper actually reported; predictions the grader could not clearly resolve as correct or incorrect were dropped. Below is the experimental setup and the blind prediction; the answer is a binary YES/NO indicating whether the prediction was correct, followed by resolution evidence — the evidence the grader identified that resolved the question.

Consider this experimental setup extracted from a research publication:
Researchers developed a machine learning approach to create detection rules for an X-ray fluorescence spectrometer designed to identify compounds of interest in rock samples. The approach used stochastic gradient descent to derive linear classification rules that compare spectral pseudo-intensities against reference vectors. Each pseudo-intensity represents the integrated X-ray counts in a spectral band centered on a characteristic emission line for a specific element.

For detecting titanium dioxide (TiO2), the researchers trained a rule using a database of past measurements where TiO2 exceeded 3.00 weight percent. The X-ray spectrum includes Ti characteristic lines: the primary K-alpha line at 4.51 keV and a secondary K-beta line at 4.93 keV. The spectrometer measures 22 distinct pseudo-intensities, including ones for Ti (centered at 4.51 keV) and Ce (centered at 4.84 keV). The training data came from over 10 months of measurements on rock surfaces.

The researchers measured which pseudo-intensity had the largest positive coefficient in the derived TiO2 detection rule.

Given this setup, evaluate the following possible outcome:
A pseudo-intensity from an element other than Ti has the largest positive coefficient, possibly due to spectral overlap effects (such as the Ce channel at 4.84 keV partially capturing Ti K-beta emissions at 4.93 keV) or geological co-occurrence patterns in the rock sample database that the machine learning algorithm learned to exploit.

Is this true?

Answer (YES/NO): YES